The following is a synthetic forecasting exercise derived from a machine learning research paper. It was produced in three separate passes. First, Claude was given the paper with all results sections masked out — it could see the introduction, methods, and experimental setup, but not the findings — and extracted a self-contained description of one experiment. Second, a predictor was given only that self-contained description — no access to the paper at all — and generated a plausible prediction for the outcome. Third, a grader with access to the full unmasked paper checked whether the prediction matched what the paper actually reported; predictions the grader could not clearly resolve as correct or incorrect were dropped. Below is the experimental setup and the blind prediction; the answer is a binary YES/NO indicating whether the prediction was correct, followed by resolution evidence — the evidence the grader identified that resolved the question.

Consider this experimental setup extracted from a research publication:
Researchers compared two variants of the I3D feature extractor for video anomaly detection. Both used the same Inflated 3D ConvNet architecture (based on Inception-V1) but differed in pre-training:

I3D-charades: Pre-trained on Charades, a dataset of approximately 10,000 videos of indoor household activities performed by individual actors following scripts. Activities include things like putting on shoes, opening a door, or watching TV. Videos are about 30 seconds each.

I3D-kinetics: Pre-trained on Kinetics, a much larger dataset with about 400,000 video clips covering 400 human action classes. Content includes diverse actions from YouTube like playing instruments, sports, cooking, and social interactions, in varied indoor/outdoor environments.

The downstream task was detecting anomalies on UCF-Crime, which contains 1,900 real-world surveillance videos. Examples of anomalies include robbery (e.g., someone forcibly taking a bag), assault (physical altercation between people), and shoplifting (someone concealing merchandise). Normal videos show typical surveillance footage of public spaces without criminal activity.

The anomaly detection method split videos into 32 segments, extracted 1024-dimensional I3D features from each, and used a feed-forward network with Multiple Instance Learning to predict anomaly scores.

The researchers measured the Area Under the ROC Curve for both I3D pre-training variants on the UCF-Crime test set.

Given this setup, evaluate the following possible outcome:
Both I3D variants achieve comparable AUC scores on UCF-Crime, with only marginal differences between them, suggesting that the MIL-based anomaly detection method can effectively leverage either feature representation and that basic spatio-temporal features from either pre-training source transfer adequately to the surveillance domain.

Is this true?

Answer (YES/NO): YES